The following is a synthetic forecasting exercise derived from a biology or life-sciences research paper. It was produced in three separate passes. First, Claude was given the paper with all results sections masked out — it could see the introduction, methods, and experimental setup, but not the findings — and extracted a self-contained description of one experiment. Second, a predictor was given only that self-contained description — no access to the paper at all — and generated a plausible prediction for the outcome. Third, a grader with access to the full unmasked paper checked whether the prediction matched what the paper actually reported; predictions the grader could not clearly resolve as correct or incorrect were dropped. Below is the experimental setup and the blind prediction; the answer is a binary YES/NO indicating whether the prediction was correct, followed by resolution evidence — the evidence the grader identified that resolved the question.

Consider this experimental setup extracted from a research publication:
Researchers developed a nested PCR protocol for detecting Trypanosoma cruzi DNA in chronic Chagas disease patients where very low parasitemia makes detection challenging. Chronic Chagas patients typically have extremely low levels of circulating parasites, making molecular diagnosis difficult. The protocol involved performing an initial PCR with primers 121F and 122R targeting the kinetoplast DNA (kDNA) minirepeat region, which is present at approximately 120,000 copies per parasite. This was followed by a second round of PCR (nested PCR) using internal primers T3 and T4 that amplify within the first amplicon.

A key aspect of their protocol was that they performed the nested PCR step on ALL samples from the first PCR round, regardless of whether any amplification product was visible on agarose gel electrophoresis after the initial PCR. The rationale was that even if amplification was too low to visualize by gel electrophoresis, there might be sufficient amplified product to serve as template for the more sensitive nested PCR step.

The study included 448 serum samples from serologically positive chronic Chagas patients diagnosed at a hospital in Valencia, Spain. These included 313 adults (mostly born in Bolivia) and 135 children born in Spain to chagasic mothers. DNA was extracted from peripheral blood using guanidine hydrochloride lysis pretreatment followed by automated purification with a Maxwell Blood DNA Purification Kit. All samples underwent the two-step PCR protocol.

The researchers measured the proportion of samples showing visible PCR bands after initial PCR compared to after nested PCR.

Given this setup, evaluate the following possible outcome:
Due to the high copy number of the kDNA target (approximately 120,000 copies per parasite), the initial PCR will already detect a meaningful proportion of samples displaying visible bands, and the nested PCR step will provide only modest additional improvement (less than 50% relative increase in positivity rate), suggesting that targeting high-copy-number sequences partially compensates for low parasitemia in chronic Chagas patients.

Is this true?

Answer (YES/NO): NO